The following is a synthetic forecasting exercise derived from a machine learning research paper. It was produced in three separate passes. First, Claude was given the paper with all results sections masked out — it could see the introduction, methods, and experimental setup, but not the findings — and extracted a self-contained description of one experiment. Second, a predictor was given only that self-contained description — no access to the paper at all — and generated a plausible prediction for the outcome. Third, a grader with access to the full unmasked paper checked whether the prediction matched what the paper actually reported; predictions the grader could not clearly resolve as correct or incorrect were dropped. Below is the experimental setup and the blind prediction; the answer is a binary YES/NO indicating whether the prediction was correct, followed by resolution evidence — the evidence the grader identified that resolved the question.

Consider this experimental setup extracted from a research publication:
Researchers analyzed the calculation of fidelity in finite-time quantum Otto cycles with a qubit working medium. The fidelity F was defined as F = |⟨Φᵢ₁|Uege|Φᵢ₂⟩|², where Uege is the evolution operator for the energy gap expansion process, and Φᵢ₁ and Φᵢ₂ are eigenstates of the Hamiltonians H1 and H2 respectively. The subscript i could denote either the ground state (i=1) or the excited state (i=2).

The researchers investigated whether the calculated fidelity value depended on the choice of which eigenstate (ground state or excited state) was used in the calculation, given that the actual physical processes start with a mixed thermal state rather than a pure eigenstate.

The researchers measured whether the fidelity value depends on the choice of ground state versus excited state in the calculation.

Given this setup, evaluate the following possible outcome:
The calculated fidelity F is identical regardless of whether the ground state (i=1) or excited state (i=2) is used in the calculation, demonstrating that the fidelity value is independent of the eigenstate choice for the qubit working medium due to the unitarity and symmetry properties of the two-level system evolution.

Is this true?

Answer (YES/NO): YES